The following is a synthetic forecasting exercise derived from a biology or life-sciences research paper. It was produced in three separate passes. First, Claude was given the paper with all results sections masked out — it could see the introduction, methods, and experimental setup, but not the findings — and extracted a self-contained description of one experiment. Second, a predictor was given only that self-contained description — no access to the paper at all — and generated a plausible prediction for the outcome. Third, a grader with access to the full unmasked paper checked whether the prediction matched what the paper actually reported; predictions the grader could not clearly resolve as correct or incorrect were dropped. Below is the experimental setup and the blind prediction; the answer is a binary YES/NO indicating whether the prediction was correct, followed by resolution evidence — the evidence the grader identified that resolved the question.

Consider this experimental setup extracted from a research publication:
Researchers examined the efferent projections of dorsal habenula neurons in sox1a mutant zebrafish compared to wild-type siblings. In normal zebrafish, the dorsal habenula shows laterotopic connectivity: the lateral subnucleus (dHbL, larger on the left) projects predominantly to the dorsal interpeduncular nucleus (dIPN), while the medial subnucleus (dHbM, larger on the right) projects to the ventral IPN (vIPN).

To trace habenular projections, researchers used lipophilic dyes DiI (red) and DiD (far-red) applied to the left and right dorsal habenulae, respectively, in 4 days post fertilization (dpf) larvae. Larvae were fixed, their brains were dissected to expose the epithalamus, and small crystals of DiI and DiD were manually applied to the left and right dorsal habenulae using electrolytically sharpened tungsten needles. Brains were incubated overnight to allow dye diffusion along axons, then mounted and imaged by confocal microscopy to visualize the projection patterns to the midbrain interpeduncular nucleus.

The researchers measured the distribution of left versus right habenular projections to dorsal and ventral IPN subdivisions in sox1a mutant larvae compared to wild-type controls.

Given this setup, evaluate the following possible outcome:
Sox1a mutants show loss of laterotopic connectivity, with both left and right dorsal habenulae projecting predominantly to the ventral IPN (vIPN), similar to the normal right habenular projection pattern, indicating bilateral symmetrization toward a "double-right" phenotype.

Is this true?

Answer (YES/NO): YES